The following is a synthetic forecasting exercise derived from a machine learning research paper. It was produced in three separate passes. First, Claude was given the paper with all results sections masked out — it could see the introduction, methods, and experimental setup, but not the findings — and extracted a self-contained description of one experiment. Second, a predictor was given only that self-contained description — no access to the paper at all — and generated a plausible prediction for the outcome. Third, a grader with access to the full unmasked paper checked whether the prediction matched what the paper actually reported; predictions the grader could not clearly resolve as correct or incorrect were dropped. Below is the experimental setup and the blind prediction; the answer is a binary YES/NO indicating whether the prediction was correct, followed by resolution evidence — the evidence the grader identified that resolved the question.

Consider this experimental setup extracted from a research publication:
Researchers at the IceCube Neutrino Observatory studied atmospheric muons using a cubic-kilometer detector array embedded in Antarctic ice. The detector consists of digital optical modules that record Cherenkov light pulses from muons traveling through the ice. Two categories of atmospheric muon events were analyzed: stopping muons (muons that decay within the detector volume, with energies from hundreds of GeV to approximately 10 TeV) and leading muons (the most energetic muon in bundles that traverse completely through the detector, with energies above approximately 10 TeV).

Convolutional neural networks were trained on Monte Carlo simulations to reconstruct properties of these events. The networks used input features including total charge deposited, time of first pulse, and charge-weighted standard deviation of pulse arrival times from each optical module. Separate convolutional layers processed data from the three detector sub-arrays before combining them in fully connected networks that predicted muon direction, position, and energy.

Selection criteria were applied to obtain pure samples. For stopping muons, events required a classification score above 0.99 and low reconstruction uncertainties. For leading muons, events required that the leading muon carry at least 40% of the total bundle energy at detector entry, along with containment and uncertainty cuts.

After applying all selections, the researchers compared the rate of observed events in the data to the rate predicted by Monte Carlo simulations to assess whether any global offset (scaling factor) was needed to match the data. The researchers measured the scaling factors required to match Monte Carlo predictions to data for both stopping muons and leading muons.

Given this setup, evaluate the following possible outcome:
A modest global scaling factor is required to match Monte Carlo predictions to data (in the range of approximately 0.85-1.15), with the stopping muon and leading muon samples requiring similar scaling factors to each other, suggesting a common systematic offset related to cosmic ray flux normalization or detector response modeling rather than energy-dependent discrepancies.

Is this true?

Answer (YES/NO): NO